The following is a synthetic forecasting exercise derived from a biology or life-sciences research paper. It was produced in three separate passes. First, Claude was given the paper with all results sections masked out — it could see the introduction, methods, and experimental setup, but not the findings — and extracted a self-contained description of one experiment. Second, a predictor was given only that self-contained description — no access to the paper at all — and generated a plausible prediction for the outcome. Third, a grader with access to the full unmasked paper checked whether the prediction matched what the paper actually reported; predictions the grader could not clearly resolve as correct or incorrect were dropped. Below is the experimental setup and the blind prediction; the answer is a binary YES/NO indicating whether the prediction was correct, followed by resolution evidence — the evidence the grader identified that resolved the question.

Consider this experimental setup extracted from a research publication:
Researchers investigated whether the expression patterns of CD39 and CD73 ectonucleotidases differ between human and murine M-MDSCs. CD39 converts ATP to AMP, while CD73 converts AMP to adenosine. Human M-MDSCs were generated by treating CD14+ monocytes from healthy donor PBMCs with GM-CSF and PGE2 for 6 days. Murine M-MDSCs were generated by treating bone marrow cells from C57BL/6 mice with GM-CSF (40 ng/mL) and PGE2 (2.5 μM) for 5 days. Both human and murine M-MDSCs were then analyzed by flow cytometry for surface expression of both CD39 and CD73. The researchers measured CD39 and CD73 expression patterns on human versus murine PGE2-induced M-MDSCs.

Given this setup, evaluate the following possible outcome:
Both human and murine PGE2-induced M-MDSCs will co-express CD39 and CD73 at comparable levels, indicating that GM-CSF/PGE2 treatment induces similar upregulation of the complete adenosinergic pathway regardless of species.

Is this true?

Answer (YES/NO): NO